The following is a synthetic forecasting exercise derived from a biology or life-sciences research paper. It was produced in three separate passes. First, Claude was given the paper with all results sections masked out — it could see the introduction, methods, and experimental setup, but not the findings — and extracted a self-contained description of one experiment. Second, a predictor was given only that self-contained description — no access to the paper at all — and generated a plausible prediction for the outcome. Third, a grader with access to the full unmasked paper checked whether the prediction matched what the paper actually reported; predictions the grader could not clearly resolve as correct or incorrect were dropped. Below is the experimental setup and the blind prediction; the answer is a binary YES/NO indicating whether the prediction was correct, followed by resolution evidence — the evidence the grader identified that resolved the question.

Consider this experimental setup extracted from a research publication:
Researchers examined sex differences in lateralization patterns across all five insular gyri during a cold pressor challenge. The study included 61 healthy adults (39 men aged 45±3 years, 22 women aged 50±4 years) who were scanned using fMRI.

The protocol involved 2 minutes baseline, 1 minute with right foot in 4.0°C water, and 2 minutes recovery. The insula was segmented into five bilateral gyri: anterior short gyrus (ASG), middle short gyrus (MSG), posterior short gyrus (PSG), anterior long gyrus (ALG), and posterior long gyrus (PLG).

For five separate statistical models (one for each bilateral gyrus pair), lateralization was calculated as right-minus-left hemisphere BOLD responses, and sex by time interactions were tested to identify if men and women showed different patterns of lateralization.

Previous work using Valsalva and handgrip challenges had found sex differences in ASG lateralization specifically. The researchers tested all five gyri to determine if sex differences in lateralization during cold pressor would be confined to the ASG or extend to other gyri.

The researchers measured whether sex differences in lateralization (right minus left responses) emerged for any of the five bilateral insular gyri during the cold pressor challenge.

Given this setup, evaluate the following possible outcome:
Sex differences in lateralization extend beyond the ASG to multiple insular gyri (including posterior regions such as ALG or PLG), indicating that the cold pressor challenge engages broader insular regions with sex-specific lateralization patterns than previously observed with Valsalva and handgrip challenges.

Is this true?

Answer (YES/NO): NO